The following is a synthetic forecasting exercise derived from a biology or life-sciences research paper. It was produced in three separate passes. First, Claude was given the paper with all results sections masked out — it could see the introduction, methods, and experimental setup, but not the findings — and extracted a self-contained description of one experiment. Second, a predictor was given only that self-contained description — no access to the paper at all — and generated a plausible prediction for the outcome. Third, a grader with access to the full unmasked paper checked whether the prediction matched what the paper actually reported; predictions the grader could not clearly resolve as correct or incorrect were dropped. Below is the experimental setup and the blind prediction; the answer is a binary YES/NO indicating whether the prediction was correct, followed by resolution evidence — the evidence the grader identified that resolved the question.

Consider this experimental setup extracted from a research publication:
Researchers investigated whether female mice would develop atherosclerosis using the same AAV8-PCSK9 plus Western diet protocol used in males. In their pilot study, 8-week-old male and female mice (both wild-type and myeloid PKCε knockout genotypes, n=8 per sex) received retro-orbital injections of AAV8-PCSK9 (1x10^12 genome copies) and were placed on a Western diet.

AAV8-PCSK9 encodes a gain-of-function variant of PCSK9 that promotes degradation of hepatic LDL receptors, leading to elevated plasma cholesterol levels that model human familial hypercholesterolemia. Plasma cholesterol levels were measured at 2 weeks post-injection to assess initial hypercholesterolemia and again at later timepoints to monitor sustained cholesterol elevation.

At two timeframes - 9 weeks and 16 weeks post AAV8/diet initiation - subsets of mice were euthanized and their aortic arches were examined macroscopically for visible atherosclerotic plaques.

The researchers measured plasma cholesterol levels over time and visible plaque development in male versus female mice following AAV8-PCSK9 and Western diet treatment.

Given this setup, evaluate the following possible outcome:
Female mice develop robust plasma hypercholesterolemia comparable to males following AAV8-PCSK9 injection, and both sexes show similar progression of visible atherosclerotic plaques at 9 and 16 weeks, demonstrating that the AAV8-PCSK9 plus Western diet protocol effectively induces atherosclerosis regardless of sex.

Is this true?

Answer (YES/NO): NO